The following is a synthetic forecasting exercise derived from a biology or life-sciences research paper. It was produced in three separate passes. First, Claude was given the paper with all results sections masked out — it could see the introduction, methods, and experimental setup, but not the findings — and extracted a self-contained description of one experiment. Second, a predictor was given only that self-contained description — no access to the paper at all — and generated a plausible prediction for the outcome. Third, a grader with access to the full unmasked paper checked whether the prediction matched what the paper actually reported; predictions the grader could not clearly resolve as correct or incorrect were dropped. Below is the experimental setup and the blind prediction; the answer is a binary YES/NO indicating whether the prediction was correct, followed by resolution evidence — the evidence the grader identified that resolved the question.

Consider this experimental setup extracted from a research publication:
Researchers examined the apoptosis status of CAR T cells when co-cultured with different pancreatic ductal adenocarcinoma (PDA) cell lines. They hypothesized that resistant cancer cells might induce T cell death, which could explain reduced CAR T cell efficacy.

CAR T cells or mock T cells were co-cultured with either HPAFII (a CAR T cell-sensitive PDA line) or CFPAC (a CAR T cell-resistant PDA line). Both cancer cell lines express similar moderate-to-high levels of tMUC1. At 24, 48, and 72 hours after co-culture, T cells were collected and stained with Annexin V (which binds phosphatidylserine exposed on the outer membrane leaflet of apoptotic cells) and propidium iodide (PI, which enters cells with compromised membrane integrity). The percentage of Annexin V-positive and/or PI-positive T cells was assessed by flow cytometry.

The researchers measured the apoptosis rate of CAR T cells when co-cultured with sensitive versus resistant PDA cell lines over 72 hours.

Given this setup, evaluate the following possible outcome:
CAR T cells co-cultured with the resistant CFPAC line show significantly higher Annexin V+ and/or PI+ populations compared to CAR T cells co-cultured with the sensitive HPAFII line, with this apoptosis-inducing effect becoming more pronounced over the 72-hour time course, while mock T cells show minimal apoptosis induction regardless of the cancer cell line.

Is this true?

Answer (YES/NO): NO